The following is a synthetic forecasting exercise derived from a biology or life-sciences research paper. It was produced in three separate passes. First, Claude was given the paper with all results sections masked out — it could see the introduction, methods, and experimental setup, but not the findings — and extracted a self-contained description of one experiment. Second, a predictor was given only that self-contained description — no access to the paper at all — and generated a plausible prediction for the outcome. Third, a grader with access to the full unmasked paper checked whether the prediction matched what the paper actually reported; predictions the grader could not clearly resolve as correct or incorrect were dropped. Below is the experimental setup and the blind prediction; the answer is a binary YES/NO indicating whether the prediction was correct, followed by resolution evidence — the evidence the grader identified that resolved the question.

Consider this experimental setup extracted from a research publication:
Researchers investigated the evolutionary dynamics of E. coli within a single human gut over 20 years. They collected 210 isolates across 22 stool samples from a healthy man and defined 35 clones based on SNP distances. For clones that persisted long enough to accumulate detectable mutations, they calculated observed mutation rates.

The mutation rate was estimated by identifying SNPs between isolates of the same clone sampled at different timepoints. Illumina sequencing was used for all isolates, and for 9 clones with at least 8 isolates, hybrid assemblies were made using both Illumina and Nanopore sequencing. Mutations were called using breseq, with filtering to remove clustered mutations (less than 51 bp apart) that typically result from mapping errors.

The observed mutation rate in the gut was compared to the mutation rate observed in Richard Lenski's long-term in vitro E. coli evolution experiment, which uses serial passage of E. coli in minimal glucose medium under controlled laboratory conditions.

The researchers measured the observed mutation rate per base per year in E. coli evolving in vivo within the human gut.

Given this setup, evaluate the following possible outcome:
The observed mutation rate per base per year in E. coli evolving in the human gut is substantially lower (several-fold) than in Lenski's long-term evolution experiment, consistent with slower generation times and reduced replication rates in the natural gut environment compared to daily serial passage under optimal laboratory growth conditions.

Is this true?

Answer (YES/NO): NO